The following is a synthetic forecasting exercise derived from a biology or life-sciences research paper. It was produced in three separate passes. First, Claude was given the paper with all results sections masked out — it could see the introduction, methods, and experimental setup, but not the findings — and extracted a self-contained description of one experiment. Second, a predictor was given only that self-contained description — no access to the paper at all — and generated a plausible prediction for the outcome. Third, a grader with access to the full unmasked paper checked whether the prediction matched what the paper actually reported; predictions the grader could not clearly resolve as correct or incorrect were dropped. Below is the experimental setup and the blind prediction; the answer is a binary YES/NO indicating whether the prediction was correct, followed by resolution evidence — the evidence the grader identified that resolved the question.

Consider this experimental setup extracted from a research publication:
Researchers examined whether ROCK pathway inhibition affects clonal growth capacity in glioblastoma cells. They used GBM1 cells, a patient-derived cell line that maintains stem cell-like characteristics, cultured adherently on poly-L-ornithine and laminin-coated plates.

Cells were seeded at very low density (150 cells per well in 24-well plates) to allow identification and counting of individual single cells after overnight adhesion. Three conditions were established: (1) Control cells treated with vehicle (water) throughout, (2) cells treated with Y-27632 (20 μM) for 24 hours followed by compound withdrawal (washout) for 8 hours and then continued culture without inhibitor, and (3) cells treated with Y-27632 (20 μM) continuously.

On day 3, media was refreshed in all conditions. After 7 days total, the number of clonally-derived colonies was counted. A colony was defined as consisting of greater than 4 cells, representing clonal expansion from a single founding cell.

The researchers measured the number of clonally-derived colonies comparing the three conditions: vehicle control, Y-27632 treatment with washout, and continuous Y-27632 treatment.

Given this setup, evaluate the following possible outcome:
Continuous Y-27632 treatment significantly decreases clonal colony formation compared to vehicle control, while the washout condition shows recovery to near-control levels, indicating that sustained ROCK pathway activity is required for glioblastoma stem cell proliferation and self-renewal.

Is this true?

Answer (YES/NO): NO